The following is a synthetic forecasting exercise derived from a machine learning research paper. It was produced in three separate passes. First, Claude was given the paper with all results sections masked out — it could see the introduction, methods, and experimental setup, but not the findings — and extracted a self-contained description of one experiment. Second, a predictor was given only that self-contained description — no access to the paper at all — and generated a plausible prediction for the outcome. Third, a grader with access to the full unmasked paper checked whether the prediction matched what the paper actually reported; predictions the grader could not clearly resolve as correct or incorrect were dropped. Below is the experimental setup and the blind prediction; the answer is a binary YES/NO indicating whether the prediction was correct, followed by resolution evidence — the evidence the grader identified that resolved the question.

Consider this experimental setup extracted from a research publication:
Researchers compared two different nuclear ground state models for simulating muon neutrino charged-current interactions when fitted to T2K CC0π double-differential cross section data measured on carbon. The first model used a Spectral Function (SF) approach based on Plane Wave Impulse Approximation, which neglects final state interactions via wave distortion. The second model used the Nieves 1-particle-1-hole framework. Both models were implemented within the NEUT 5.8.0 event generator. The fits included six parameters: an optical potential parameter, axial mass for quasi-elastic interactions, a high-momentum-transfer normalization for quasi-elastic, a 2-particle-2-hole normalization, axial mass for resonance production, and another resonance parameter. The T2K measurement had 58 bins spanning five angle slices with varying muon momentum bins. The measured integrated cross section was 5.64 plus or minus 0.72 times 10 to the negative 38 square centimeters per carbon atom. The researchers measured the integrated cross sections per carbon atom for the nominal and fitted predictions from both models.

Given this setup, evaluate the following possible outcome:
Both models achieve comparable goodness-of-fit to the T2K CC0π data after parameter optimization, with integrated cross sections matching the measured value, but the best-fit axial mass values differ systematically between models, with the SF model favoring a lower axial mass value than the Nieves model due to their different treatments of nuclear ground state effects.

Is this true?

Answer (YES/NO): NO